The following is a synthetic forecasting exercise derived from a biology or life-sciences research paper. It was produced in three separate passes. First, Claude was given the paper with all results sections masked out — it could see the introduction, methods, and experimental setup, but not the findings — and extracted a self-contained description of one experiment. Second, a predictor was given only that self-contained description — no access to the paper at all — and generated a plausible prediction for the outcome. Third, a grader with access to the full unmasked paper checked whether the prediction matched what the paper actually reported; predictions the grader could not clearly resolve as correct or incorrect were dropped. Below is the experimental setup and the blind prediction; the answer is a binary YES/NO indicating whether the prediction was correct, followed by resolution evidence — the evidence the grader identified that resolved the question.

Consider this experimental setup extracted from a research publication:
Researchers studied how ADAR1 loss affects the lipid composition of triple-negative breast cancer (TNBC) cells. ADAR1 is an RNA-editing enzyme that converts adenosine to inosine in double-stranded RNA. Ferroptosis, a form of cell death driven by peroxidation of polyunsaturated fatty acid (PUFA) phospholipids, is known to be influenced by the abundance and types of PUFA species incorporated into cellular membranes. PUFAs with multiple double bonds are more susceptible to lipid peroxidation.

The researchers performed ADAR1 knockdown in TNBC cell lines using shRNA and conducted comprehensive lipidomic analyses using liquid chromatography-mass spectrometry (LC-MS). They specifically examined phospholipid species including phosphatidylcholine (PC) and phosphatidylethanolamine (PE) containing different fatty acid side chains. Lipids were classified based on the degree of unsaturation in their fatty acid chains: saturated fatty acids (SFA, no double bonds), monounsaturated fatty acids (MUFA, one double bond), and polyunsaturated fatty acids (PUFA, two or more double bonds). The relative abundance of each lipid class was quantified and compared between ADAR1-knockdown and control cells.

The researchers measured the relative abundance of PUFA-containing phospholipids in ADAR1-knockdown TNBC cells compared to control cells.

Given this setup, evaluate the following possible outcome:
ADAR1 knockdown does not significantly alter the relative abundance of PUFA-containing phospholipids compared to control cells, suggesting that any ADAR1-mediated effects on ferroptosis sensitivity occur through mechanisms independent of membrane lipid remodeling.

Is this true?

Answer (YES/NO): NO